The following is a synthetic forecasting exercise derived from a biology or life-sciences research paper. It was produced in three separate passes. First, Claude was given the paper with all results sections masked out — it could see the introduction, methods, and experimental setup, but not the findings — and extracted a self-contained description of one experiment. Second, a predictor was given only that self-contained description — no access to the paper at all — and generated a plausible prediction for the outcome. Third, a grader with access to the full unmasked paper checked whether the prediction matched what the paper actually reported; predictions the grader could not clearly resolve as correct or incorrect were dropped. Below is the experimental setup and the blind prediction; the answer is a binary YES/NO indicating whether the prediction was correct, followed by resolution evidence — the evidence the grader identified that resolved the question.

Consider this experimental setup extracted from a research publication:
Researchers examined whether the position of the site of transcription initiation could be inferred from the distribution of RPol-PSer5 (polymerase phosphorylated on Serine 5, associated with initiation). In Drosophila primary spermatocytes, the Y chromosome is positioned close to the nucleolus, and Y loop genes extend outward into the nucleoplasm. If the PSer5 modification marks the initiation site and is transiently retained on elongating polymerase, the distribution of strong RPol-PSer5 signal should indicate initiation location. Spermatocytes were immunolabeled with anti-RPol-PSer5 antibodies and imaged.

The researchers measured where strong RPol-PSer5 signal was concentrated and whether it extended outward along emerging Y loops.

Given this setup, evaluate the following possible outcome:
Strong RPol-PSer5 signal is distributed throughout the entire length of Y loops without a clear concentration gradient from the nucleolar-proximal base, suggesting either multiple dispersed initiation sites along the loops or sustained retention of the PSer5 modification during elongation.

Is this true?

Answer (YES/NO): NO